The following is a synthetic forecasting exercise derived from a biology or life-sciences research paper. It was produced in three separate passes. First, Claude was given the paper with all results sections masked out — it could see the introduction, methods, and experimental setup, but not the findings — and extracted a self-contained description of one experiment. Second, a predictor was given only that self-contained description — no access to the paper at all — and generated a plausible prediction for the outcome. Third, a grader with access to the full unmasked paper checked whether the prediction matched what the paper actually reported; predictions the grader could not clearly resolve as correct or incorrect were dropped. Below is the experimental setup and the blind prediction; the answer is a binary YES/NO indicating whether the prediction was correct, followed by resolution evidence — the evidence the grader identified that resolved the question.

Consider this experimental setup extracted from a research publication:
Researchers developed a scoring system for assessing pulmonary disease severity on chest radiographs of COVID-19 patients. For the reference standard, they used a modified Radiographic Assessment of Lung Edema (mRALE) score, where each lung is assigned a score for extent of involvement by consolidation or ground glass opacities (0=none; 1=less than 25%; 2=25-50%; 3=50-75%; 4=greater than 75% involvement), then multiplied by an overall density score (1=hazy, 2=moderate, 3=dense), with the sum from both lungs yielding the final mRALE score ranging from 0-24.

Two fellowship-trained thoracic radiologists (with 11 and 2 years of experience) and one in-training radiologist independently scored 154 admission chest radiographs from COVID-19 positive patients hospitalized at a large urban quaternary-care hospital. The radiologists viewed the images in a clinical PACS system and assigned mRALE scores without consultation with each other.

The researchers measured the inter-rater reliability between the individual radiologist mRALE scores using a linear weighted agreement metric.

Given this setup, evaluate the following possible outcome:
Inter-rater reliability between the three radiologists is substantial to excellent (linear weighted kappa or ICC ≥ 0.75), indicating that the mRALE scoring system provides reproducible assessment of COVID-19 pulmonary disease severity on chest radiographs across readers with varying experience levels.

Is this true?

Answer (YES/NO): NO